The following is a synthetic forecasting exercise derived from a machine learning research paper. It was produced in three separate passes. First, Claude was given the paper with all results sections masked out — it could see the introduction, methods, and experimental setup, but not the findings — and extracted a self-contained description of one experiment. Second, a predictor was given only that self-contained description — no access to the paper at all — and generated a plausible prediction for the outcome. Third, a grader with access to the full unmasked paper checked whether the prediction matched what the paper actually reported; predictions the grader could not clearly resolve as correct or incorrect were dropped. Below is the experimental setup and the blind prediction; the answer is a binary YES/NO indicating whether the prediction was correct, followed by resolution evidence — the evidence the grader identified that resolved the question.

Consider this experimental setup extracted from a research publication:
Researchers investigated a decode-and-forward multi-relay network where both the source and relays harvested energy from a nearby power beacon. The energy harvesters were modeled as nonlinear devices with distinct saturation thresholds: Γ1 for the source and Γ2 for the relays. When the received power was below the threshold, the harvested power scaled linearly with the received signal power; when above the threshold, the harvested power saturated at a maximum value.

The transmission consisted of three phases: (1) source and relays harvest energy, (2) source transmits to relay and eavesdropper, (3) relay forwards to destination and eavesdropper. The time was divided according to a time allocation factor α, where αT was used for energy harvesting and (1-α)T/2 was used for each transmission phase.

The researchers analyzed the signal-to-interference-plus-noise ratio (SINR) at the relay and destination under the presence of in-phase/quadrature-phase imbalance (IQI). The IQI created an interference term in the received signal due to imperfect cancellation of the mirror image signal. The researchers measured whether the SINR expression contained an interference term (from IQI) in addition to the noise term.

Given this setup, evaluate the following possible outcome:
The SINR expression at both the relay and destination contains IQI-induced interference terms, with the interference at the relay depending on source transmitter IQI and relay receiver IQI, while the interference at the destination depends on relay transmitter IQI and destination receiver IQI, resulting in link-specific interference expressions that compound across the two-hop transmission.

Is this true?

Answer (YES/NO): YES